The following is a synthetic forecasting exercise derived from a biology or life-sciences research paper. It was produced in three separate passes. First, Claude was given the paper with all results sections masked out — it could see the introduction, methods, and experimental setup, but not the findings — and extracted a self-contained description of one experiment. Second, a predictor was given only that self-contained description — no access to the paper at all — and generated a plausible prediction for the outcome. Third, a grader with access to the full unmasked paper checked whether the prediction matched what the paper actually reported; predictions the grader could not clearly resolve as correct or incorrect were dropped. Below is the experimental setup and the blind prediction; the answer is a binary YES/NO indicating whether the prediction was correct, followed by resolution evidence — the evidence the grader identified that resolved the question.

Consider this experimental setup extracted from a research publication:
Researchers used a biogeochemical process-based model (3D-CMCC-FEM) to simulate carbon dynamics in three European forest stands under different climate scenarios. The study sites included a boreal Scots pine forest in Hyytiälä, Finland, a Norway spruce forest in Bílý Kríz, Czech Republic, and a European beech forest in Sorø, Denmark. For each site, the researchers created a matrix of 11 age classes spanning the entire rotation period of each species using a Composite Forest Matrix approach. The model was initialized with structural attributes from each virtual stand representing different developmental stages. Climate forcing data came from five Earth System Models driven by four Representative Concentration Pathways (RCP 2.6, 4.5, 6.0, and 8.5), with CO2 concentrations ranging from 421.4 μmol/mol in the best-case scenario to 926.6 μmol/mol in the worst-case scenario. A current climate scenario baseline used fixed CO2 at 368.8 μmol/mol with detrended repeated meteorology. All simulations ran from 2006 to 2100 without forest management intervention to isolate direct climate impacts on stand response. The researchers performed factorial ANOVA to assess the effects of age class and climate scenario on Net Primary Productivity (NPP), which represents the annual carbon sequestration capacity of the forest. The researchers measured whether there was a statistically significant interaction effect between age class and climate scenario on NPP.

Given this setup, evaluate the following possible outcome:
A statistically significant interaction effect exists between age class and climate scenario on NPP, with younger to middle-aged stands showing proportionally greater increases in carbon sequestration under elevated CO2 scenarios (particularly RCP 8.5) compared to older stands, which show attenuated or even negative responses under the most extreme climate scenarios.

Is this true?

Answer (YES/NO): NO